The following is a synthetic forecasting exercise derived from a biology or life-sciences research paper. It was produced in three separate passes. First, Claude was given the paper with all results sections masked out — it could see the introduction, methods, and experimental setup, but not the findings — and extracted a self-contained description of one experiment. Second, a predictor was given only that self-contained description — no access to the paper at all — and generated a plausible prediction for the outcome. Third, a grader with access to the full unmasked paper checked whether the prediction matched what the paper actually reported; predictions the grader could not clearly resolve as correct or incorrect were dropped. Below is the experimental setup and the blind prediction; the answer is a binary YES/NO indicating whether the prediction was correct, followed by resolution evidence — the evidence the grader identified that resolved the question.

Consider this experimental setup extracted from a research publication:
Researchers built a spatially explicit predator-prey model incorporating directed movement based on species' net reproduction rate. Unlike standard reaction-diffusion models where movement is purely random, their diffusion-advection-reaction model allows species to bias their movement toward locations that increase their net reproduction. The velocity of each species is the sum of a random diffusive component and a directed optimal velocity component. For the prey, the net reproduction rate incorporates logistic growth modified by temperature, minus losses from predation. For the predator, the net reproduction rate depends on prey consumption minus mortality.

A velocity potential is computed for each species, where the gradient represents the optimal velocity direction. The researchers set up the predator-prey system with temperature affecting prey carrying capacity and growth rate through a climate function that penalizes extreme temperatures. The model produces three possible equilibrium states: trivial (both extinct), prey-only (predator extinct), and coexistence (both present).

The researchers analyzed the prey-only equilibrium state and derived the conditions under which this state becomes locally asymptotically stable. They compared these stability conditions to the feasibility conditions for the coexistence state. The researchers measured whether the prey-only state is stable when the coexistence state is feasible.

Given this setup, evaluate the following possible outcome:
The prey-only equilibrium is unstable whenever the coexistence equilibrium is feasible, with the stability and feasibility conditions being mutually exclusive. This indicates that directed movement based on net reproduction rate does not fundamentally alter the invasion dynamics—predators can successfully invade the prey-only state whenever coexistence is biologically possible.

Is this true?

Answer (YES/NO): YES